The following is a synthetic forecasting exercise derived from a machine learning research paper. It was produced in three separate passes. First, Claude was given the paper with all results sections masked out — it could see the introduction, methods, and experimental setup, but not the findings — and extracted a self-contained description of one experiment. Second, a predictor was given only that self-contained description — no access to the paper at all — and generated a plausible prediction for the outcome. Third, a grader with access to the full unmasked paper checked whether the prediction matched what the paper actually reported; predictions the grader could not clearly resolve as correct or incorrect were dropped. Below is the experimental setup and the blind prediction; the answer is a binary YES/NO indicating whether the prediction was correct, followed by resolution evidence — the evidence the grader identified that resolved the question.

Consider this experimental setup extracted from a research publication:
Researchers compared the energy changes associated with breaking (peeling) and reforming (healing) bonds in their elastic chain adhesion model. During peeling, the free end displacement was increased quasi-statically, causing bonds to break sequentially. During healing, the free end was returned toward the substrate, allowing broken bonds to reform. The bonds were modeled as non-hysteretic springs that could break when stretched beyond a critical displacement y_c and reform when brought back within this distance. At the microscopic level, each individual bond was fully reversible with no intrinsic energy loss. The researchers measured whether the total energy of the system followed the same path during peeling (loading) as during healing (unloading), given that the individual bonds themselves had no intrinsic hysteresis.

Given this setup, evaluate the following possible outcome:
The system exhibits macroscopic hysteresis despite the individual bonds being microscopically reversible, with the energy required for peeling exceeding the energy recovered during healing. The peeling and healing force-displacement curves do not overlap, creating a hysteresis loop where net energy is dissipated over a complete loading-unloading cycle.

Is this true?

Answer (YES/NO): YES